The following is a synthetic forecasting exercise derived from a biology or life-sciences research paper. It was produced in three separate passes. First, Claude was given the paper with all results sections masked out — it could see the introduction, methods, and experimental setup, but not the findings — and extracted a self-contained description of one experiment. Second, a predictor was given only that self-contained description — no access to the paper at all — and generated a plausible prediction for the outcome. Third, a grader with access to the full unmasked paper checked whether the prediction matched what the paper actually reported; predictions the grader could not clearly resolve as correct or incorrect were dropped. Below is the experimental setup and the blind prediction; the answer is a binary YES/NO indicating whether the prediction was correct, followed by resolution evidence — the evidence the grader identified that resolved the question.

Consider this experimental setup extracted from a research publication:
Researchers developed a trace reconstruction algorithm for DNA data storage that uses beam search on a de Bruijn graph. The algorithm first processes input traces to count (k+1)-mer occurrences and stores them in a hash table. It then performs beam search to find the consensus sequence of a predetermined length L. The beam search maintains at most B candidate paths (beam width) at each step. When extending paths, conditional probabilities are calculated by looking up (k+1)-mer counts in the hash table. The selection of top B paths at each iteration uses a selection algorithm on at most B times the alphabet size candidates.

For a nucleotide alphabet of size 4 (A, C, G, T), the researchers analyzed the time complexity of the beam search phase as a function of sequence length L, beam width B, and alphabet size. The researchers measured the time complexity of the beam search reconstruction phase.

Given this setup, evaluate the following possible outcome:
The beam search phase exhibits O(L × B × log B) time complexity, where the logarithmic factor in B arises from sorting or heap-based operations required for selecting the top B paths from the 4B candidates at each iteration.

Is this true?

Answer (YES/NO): NO